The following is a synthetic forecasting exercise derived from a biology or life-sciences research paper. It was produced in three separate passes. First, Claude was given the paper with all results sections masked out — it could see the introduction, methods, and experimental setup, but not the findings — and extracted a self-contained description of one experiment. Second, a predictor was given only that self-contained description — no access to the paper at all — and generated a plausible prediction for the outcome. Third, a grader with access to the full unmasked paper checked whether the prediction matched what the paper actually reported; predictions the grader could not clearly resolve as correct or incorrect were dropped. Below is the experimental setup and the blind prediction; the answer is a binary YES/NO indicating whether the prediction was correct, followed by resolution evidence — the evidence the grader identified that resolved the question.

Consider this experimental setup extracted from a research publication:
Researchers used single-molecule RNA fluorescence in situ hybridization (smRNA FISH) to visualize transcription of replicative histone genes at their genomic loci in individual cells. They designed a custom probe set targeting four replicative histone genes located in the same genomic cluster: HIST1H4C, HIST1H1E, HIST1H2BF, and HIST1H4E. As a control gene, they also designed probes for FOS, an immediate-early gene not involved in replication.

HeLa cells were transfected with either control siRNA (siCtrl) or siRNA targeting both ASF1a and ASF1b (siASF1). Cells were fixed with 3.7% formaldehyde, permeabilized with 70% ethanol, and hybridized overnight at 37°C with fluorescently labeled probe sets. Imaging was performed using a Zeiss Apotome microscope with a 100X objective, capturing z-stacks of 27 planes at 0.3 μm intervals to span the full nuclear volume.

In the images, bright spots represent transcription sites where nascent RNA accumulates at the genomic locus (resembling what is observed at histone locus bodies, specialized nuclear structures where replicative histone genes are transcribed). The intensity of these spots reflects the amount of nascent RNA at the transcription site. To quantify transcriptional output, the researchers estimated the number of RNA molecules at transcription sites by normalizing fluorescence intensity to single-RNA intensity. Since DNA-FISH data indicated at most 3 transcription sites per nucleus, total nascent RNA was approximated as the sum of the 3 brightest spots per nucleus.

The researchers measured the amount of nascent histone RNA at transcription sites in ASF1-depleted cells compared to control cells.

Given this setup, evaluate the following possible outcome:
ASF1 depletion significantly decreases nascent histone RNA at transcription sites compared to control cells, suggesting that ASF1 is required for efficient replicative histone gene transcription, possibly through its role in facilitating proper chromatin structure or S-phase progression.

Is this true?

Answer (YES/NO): NO